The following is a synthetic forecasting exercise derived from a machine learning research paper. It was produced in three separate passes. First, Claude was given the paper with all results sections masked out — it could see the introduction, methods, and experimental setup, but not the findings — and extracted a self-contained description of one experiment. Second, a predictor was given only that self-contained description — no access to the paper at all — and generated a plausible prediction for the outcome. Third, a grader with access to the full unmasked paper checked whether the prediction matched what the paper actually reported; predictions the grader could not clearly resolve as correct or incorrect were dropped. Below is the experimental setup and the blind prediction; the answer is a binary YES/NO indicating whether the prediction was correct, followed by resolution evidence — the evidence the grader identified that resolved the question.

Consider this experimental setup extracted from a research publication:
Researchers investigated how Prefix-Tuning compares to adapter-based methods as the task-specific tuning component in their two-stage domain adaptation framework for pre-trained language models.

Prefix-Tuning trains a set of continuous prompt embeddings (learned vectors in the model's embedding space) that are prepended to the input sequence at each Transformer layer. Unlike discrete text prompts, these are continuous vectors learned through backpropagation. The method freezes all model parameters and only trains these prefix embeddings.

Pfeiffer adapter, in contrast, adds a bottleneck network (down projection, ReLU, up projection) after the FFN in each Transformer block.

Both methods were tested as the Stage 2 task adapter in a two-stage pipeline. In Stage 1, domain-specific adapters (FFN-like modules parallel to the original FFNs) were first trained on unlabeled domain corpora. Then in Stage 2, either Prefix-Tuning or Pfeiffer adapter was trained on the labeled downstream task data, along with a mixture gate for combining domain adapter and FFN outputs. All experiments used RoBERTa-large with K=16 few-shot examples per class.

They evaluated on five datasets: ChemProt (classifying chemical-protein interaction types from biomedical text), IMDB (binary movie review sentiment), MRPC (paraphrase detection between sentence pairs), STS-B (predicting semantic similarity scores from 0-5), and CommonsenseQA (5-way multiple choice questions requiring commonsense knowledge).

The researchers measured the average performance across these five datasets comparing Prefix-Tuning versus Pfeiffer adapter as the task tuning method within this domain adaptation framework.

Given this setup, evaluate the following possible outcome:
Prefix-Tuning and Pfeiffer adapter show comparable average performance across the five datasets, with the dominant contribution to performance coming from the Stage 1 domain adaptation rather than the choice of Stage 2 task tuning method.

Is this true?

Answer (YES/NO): NO